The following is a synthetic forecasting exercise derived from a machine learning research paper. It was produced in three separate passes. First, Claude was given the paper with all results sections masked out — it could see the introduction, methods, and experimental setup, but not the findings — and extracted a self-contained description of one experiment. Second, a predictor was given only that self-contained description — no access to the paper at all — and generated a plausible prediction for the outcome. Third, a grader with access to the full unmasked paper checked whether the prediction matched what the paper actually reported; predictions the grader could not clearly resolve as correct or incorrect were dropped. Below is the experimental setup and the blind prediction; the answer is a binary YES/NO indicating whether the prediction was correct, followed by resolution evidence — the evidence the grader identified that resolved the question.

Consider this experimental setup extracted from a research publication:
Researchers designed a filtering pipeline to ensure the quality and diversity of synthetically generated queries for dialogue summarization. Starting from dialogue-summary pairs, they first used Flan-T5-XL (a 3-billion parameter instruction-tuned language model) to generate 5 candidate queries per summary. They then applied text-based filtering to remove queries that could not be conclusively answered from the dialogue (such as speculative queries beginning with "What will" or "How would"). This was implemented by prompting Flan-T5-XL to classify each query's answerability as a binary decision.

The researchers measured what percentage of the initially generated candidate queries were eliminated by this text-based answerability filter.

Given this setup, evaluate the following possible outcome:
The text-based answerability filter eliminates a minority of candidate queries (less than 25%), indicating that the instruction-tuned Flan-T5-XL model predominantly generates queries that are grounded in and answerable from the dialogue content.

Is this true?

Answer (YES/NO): NO